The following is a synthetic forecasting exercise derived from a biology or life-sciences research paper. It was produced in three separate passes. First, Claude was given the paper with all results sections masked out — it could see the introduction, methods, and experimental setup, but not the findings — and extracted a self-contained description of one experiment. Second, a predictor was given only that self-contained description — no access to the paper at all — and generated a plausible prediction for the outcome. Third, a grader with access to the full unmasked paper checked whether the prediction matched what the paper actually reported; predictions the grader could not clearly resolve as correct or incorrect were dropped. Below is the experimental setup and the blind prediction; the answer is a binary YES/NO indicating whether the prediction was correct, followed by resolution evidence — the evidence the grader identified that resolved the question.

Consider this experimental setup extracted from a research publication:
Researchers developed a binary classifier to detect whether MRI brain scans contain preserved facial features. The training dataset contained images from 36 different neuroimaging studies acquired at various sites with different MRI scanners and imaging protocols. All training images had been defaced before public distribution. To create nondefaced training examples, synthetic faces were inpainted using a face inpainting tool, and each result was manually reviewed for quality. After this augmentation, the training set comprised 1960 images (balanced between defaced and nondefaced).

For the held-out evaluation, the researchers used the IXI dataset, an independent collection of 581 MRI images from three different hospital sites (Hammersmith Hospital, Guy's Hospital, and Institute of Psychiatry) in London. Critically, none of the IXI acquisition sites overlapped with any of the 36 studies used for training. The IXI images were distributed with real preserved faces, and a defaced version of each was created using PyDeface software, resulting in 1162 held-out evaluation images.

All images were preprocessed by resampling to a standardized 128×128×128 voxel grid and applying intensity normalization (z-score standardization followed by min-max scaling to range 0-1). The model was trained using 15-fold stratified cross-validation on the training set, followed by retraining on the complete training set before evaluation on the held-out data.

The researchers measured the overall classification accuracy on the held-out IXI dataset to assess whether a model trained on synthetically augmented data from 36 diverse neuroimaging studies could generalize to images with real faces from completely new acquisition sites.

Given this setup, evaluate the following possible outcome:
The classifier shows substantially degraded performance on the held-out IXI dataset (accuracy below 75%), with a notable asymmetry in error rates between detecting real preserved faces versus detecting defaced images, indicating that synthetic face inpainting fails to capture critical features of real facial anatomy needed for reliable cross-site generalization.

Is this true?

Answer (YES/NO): NO